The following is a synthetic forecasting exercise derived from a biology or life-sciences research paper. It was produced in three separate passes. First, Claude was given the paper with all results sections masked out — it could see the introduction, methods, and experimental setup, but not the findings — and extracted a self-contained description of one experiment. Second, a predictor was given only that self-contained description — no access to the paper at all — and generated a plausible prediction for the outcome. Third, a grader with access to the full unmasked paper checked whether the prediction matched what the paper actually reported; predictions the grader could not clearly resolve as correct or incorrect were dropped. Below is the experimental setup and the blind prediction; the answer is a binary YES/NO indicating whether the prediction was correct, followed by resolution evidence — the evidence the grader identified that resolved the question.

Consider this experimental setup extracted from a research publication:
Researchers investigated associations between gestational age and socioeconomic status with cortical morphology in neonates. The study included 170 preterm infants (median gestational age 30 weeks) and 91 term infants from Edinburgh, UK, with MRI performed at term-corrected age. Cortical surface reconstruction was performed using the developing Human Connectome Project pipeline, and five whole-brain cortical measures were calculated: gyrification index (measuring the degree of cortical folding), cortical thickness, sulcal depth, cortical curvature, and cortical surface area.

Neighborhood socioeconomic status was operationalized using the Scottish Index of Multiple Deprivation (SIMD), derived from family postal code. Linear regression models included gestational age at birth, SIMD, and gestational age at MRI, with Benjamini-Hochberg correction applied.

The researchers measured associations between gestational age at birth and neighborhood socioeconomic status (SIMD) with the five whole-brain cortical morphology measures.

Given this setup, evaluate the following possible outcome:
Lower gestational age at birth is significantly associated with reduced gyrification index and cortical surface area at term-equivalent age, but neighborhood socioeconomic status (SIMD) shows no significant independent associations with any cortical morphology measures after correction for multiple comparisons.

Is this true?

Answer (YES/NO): YES